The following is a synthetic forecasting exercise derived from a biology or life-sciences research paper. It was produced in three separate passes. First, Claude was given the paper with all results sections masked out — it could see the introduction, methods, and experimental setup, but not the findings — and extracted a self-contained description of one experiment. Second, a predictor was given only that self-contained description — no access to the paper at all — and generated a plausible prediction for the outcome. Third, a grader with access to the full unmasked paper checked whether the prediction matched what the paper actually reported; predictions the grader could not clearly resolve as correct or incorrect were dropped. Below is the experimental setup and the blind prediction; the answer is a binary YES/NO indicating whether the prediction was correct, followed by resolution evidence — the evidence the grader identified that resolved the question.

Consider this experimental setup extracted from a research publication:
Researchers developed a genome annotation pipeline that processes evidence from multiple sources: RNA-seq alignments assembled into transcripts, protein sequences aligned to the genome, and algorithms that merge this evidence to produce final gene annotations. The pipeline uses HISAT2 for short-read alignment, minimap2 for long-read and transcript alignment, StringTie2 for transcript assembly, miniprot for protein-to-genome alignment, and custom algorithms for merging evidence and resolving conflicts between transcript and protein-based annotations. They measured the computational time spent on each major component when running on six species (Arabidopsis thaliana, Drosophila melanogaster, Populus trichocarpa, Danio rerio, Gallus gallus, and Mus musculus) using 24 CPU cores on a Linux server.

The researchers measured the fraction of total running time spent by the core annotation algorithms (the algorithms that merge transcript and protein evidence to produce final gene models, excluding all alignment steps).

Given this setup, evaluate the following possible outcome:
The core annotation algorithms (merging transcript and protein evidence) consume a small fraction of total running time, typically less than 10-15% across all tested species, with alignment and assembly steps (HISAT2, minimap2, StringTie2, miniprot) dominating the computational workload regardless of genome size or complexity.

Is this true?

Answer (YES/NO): YES